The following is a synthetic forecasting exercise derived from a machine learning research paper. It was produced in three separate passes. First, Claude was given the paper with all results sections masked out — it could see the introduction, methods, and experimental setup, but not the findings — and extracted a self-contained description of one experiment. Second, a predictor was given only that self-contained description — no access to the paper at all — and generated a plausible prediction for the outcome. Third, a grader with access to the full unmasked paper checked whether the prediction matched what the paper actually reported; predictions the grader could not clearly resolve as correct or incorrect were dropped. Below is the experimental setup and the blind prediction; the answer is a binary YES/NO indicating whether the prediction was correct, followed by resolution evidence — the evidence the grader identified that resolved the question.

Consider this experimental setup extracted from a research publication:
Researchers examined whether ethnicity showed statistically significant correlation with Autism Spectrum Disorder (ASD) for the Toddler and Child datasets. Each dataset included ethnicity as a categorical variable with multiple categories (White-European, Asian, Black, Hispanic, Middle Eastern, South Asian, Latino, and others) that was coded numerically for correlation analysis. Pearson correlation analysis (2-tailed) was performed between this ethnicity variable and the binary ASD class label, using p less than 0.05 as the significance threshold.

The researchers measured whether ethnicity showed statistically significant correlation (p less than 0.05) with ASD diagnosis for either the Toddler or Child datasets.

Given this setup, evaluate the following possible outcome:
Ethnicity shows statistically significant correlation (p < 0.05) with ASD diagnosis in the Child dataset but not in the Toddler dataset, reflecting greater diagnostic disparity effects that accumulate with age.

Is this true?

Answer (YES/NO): NO